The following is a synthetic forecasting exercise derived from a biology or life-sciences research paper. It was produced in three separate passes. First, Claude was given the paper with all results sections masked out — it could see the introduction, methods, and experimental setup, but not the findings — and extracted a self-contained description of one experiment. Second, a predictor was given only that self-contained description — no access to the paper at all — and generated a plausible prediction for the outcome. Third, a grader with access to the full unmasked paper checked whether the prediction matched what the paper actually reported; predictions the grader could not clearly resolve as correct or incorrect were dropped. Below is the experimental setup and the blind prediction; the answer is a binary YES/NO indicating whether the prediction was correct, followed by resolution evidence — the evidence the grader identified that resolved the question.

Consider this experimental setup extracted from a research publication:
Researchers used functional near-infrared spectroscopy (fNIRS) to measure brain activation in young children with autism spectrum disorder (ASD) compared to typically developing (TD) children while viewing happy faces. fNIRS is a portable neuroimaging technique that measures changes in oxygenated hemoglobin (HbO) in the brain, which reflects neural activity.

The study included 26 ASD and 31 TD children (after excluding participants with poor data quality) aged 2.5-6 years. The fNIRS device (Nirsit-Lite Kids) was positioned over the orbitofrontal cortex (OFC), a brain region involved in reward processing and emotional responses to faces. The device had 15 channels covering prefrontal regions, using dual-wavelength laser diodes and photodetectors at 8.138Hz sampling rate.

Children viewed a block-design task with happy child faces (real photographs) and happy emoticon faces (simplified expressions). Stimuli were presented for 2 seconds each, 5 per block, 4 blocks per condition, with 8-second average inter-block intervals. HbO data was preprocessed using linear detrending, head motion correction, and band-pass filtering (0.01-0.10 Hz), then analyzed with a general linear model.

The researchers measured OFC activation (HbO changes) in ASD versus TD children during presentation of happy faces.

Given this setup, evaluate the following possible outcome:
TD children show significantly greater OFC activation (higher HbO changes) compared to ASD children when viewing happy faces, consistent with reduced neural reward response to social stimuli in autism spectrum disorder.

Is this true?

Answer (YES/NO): NO